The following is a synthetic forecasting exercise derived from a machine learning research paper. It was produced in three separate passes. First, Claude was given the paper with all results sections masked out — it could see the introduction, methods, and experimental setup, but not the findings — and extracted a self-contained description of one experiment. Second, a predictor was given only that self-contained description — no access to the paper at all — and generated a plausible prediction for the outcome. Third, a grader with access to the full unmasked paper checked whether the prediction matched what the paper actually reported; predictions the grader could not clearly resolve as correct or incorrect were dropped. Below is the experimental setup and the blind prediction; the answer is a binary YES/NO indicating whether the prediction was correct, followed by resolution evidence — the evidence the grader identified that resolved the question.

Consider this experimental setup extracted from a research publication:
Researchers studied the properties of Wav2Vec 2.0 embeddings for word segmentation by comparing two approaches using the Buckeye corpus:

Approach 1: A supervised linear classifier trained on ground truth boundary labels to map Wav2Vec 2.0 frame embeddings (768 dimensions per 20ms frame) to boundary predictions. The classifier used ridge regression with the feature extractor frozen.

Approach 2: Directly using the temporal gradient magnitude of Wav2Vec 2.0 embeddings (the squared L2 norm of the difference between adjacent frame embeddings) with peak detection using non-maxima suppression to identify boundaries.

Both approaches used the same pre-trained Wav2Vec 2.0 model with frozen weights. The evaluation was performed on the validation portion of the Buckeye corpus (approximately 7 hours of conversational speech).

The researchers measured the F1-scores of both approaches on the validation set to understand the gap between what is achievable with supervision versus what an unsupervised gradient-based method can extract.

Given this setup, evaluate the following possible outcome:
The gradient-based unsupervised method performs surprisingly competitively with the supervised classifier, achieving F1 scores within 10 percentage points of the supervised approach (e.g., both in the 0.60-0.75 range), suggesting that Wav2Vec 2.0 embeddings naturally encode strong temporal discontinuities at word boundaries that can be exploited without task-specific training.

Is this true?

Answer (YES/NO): NO